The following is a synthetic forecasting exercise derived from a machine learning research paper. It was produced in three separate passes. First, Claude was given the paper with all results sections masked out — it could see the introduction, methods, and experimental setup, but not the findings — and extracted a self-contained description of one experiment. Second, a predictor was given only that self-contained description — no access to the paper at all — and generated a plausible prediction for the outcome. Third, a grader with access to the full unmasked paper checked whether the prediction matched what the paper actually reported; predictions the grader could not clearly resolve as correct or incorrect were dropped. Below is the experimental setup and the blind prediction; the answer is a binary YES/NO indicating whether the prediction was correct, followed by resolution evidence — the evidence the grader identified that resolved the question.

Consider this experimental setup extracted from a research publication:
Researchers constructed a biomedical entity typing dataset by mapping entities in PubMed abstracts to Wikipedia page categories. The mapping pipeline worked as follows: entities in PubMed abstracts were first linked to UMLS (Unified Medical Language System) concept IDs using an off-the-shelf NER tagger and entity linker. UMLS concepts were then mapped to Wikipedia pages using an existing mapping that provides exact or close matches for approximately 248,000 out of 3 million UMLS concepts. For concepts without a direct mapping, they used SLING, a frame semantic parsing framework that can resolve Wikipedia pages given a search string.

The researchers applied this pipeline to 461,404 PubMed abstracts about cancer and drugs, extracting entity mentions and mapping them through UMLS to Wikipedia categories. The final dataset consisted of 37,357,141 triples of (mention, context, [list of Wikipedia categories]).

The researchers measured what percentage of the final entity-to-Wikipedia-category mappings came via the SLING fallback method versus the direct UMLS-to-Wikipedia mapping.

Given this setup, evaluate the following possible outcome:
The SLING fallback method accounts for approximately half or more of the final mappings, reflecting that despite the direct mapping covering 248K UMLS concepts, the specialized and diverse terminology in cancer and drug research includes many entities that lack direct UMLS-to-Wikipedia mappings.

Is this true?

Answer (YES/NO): NO